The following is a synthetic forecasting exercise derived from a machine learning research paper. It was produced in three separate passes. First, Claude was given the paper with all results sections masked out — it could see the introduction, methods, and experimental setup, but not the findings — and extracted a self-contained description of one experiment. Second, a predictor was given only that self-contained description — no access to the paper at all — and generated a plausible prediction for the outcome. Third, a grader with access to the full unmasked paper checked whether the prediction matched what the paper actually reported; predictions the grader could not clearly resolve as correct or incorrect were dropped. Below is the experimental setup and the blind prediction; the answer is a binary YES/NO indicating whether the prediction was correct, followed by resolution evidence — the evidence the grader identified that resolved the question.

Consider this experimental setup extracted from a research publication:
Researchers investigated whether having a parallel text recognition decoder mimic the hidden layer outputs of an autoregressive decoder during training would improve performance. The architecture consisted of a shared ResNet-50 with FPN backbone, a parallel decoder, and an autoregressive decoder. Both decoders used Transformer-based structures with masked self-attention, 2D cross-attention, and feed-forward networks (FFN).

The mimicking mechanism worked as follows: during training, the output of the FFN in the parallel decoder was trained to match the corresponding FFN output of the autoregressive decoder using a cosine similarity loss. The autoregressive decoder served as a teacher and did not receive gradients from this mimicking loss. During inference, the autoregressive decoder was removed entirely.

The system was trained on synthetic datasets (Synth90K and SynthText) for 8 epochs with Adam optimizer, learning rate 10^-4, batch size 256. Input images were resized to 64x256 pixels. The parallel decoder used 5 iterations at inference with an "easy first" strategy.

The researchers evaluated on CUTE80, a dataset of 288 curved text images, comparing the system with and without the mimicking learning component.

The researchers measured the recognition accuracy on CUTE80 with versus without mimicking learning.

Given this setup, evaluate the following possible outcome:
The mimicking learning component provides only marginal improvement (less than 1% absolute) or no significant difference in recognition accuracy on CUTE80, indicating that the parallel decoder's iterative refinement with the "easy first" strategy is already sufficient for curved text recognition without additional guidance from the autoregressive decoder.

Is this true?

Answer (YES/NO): NO